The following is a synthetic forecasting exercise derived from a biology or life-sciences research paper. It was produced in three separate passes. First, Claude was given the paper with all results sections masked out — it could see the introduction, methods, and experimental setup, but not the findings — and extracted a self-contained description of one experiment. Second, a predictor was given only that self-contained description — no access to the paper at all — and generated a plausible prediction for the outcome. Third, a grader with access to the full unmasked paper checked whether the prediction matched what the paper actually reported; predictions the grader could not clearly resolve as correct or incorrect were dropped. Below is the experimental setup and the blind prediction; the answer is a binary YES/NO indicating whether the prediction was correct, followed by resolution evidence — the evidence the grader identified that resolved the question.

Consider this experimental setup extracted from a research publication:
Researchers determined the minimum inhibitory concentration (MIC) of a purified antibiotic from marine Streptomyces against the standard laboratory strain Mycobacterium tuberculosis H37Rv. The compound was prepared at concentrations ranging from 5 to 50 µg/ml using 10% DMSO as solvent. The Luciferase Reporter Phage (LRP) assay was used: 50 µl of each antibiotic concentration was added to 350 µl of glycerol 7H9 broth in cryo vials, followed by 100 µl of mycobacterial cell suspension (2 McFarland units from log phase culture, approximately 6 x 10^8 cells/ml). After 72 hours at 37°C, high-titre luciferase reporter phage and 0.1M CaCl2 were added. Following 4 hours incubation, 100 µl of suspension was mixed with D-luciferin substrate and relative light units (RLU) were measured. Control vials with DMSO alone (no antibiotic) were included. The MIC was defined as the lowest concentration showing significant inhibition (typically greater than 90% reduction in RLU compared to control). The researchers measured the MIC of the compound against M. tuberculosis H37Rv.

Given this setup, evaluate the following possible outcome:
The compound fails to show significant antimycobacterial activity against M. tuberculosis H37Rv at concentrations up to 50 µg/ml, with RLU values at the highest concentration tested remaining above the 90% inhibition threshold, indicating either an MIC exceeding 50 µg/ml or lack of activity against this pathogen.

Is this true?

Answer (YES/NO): NO